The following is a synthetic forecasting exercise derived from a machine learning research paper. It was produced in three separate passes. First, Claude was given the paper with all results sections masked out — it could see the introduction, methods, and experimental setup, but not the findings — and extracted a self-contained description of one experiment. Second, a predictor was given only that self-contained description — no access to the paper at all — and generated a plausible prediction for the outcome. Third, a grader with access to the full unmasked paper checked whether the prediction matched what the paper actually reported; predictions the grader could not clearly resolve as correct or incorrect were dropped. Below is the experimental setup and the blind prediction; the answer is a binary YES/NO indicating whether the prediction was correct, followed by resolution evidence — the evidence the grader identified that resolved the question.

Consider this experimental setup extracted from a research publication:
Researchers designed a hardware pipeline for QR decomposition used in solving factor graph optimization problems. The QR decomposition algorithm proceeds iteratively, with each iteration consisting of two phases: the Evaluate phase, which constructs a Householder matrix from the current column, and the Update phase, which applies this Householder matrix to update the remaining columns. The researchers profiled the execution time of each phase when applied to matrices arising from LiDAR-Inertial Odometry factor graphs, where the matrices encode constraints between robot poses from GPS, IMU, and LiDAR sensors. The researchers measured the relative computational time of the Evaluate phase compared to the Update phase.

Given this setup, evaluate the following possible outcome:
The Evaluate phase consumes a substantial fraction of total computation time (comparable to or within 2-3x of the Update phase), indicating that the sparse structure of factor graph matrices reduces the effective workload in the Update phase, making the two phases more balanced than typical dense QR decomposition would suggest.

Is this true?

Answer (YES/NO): NO